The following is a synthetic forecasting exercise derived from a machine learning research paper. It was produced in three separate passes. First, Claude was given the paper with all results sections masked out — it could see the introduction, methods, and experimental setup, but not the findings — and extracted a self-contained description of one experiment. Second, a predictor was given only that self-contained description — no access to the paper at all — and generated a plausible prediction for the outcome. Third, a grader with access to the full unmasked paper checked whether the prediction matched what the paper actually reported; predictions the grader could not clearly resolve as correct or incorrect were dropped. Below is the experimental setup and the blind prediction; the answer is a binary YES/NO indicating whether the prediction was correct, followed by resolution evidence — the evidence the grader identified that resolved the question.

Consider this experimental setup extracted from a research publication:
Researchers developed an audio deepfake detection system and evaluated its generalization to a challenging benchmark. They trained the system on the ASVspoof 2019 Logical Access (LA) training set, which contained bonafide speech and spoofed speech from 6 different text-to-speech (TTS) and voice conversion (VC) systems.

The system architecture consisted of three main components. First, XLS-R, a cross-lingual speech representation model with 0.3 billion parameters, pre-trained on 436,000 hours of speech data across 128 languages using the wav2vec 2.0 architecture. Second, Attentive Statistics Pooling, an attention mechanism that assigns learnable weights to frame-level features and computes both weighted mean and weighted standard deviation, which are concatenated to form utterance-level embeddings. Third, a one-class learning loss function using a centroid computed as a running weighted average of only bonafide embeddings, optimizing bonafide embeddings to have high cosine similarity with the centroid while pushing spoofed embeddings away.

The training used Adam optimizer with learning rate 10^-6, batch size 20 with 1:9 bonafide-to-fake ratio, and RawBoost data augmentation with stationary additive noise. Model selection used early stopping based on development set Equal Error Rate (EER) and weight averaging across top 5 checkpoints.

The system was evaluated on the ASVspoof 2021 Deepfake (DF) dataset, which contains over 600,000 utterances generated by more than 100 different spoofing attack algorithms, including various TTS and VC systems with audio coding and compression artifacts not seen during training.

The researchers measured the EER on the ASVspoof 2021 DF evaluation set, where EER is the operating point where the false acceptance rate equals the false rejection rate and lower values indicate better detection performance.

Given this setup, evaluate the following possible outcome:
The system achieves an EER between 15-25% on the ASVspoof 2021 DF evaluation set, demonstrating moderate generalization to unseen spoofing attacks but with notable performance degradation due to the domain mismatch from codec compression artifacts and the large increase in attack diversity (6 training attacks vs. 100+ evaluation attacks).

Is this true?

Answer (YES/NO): NO